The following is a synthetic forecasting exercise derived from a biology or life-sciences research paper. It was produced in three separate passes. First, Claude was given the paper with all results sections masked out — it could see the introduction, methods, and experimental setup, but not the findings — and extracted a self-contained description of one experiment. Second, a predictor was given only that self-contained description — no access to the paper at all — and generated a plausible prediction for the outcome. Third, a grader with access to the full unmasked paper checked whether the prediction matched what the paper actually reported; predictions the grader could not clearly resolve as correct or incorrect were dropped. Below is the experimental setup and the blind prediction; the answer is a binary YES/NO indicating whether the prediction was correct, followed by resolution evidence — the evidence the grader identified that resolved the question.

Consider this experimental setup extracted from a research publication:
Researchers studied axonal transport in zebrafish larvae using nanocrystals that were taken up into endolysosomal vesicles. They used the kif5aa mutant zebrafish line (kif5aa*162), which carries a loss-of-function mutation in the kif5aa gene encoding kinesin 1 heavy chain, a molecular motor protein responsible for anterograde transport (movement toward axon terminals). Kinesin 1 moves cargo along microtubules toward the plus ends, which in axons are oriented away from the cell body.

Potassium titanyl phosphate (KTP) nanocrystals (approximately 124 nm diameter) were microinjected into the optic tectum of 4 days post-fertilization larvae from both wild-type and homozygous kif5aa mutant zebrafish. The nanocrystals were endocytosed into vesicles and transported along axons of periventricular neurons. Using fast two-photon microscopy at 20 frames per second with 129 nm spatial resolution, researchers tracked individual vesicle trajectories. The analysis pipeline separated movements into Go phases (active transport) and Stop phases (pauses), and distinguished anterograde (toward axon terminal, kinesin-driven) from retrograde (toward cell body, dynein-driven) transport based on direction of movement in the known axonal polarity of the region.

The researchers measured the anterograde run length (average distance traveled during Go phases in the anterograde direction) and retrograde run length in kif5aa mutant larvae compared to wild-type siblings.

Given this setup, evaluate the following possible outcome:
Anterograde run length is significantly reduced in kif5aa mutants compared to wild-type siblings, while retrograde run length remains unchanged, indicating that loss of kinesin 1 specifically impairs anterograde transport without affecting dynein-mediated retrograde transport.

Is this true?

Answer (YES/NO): NO